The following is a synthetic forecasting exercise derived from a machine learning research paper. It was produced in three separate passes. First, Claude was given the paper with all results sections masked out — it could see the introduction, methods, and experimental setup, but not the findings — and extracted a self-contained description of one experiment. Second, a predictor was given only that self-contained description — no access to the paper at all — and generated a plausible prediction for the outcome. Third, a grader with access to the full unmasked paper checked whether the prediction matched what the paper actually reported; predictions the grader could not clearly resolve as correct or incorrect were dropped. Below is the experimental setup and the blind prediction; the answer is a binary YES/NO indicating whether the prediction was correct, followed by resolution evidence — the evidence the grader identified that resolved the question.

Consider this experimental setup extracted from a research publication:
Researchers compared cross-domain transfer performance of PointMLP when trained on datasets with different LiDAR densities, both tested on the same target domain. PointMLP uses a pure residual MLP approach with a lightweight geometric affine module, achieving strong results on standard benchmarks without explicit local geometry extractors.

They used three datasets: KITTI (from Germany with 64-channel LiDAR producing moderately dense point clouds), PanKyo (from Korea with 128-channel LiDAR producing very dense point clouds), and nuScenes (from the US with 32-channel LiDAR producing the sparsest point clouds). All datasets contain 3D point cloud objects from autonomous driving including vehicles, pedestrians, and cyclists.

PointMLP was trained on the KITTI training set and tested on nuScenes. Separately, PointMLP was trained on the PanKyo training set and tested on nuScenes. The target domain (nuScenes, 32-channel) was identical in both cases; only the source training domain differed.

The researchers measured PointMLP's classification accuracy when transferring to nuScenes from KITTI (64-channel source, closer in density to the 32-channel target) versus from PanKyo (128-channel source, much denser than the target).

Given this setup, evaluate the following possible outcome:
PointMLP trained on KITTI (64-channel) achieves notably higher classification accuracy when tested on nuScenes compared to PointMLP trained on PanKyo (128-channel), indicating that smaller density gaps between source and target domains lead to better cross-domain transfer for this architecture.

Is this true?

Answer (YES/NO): YES